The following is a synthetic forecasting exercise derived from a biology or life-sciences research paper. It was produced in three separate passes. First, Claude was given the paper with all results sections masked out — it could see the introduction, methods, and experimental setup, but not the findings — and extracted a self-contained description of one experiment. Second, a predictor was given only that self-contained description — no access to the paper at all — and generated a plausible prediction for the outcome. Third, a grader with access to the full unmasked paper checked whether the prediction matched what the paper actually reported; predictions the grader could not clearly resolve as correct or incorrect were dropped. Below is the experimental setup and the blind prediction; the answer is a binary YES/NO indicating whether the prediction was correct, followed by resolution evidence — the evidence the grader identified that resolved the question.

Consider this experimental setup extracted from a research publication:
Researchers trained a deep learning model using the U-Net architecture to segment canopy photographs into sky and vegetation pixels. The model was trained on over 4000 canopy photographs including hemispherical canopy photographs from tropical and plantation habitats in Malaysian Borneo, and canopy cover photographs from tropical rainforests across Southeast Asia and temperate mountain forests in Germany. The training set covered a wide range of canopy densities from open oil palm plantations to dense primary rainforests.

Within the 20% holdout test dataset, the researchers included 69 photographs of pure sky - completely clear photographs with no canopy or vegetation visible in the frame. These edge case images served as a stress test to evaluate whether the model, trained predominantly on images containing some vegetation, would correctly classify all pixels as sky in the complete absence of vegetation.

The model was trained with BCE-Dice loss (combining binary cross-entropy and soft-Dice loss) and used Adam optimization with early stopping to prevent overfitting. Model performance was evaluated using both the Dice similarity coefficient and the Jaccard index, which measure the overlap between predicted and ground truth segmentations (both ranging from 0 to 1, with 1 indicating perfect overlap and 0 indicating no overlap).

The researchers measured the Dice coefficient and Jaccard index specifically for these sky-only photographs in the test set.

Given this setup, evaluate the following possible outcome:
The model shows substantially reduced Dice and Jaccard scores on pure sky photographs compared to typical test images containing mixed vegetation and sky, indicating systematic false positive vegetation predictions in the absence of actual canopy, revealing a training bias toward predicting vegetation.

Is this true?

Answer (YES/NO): NO